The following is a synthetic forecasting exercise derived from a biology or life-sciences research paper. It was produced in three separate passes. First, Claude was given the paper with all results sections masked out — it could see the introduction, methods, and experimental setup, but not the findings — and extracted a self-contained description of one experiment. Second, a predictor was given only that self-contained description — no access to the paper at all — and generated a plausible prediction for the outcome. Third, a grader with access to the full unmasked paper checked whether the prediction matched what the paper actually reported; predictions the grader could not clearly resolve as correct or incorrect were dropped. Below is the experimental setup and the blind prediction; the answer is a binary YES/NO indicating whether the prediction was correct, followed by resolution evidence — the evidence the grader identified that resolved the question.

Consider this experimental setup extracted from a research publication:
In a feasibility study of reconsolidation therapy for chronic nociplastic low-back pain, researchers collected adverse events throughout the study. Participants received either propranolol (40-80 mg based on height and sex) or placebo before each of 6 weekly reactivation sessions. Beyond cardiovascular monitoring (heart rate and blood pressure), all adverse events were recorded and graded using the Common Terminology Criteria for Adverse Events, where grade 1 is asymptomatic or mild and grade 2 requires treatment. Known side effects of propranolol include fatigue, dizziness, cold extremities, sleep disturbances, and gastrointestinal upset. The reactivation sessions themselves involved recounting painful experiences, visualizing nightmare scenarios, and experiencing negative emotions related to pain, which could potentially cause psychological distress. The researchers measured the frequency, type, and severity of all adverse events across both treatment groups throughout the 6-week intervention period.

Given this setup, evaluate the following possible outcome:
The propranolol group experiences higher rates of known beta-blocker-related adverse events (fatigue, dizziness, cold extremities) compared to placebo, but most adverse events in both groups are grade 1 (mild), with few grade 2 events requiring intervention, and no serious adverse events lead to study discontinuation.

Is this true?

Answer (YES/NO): NO